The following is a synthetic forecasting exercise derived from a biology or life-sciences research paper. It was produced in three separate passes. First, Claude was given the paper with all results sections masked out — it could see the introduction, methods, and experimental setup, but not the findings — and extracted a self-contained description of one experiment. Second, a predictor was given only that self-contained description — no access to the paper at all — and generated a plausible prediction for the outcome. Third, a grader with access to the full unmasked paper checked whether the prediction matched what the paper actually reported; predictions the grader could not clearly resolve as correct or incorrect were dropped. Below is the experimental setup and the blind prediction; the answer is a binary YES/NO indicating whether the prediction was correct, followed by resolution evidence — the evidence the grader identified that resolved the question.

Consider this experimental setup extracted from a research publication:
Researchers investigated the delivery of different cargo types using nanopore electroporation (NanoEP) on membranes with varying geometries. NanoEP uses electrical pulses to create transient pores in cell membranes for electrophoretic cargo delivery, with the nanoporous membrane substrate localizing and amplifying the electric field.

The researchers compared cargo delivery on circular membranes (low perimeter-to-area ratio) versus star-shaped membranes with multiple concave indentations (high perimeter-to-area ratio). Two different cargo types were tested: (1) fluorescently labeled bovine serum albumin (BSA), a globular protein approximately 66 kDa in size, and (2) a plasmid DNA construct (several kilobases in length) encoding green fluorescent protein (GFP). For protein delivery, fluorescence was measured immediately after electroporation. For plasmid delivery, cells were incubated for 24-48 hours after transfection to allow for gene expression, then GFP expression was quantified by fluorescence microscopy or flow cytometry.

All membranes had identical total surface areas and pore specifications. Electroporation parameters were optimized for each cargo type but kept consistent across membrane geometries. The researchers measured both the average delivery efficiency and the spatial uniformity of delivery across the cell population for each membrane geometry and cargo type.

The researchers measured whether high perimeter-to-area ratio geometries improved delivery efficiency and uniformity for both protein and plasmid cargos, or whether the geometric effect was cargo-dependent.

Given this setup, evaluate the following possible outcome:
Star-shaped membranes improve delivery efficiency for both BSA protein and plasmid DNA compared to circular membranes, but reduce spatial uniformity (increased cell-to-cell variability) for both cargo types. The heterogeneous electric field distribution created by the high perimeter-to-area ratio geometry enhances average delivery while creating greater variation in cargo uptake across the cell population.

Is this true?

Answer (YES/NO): NO